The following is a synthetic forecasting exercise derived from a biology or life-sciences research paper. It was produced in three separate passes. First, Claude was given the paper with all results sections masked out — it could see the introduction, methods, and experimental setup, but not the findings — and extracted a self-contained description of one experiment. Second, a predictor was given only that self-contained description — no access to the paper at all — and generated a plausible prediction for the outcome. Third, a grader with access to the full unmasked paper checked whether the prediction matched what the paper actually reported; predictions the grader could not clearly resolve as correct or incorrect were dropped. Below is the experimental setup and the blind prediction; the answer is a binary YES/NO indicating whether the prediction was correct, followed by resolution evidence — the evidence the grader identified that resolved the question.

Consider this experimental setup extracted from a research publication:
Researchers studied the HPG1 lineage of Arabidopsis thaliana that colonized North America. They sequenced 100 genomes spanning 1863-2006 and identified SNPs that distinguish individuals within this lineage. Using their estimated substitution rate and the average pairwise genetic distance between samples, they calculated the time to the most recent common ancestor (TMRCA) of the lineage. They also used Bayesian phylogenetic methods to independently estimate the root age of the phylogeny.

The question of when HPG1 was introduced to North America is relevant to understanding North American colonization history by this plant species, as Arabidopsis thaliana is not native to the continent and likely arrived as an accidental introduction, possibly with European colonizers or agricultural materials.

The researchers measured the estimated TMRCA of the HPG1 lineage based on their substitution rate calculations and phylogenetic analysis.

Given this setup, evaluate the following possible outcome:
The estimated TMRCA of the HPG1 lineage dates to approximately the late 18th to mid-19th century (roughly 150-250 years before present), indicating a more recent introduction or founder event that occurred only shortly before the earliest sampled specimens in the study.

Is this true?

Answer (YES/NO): NO